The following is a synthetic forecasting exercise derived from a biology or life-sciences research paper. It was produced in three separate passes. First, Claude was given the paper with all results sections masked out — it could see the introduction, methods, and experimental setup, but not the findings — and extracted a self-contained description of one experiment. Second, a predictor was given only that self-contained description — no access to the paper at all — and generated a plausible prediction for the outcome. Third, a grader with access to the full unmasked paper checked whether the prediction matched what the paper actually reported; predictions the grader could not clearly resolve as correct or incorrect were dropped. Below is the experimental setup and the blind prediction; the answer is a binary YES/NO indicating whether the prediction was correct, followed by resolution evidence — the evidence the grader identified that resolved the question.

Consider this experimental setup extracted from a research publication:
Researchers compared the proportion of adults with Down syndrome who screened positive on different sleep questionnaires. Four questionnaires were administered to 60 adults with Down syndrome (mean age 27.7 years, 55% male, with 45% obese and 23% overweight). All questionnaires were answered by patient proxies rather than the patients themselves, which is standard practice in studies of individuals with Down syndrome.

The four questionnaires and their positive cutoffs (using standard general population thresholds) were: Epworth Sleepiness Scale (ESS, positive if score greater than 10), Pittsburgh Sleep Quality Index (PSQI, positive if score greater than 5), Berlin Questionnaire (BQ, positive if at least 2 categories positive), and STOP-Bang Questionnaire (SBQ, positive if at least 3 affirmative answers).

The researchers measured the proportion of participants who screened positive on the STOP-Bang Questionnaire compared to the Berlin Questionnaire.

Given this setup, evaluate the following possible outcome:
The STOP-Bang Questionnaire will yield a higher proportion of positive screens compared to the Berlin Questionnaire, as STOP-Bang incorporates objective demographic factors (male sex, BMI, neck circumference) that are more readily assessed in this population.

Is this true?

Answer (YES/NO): YES